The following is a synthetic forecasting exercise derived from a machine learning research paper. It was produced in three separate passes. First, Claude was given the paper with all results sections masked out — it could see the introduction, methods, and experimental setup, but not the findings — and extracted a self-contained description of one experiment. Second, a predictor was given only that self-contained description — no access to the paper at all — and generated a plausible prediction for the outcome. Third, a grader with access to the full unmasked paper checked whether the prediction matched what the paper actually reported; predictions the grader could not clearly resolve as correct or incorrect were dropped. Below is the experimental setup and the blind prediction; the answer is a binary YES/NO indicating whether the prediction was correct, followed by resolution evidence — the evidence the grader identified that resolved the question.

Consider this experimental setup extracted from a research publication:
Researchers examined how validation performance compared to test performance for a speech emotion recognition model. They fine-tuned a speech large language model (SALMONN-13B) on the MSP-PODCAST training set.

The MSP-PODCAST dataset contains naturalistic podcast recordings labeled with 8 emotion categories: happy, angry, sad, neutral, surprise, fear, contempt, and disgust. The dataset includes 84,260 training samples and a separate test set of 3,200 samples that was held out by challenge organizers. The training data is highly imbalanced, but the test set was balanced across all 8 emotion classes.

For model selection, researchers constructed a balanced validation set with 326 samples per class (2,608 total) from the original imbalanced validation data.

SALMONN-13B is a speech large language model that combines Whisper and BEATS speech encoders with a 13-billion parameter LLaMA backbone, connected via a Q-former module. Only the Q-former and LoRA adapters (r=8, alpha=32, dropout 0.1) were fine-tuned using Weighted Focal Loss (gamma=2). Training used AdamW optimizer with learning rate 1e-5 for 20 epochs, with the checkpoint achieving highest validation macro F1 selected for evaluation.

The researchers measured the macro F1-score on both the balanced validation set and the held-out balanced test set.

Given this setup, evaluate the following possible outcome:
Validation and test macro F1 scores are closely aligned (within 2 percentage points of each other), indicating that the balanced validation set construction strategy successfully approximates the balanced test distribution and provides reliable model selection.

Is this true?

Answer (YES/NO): NO